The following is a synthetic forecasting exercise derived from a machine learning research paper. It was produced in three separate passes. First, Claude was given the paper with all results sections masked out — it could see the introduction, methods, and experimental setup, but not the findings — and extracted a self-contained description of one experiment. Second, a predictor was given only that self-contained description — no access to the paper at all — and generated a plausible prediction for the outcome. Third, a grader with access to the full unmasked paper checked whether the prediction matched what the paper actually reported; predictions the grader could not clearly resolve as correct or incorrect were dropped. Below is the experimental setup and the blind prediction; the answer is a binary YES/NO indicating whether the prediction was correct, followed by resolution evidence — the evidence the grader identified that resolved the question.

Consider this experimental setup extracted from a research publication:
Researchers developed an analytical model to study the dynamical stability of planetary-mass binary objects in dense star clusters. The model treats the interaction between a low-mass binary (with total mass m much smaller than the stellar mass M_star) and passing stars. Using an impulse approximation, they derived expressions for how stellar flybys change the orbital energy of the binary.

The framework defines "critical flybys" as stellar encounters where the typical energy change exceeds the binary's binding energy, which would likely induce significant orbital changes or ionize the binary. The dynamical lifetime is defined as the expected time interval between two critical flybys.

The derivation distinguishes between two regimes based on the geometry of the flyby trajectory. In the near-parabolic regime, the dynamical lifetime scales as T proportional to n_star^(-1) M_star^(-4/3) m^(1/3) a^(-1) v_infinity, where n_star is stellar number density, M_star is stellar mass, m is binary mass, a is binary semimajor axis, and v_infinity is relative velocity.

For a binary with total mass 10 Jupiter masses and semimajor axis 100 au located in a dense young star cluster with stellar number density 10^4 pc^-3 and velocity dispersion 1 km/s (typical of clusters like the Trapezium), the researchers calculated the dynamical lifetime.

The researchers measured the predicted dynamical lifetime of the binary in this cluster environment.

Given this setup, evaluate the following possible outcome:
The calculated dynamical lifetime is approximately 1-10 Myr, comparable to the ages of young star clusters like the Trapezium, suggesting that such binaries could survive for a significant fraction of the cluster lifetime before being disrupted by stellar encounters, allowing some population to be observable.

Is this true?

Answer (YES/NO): YES